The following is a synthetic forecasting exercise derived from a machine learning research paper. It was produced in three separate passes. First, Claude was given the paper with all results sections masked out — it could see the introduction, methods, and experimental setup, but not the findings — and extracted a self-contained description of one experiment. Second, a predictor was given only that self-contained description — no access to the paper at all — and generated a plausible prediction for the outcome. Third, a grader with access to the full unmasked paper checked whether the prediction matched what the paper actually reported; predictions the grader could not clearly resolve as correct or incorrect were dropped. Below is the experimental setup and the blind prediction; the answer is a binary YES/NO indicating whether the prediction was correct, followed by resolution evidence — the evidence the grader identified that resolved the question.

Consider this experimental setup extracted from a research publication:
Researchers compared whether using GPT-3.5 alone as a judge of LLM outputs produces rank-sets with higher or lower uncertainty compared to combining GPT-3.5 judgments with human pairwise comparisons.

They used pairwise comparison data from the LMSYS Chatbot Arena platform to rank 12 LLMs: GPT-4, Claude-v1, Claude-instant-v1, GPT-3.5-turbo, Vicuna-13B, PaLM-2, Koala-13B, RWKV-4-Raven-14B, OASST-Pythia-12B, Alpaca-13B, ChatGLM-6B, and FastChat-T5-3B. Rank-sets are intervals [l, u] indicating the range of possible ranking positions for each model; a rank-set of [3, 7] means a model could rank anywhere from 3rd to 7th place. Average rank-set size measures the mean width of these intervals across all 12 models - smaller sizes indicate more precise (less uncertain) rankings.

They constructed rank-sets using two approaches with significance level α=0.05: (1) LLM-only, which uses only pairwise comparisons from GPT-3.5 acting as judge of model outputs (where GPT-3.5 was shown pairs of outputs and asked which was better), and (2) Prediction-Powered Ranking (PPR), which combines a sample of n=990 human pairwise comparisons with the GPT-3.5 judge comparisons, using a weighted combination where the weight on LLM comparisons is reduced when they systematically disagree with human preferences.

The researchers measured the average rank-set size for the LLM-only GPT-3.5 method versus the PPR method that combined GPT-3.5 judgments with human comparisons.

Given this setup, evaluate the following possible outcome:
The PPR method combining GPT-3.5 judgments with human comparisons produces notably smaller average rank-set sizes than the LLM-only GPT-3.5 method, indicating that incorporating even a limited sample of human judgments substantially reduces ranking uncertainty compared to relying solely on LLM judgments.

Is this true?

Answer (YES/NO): YES